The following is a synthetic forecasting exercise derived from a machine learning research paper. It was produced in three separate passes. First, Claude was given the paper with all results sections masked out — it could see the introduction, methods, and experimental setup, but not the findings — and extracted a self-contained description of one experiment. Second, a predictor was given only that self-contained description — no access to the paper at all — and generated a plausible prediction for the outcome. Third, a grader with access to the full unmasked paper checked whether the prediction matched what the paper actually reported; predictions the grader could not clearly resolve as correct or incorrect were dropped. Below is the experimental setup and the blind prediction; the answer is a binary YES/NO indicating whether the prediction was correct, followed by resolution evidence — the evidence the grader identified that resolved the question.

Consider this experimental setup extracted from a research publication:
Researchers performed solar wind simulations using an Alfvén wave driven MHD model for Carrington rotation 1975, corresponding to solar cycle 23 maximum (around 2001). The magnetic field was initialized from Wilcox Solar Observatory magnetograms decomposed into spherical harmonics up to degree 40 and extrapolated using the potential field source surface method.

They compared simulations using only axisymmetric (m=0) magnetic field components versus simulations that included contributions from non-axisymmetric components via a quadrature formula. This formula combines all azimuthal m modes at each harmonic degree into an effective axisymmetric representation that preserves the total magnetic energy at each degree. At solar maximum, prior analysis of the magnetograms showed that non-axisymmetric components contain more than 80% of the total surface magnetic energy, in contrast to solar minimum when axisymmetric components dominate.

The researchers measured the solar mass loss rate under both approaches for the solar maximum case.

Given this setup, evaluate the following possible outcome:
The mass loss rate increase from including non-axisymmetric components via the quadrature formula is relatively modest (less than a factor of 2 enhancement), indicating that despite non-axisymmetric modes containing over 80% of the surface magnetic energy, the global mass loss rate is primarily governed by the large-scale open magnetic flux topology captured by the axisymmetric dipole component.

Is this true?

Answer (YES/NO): YES